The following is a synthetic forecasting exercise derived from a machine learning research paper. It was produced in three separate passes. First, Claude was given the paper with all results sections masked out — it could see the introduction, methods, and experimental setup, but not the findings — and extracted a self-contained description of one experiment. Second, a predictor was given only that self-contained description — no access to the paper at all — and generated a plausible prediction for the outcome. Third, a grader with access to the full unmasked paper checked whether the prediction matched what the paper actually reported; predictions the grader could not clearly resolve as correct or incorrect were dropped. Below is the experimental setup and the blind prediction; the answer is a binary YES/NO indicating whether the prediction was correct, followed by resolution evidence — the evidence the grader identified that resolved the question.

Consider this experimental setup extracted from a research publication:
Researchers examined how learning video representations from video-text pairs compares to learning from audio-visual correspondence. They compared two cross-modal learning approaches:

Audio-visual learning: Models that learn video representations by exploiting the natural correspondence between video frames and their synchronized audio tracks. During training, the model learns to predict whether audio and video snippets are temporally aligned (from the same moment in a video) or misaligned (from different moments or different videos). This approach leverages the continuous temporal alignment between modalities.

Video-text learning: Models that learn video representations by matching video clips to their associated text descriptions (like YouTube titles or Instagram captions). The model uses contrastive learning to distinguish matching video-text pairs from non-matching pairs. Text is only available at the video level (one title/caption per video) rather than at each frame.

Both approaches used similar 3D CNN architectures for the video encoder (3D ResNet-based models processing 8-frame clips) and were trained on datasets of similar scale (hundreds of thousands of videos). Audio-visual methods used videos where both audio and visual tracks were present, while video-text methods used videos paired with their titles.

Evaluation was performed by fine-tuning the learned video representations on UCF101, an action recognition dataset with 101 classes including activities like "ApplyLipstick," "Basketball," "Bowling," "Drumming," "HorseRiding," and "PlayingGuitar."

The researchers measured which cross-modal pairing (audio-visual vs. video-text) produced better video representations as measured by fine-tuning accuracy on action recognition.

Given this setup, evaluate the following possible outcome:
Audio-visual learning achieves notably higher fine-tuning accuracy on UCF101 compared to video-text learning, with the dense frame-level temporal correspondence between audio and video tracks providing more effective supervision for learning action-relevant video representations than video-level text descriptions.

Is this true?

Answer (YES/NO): NO